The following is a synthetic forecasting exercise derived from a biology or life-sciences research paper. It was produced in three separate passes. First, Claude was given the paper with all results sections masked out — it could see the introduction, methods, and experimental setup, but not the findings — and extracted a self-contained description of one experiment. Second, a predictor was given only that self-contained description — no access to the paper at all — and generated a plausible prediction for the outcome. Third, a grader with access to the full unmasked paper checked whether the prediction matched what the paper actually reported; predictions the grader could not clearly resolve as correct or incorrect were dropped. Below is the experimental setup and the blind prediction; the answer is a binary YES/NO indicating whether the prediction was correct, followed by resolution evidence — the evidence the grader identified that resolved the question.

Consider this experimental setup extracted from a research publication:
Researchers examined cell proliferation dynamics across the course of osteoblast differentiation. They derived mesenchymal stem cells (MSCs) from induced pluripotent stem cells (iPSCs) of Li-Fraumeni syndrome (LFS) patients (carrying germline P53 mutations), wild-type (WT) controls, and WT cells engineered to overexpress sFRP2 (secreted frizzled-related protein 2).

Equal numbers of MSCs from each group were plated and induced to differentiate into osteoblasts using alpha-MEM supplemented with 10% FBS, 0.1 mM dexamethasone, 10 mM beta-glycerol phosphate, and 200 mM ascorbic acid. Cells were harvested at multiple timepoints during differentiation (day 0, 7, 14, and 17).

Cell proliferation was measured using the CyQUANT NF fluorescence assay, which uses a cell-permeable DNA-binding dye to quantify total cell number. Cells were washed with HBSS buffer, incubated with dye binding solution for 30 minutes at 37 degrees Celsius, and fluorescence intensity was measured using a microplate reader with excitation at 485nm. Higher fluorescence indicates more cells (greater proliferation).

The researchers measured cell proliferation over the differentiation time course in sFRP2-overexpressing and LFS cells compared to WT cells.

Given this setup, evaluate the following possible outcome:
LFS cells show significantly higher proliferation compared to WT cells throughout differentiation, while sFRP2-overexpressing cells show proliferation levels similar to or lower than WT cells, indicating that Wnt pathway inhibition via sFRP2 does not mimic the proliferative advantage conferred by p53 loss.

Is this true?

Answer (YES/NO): NO